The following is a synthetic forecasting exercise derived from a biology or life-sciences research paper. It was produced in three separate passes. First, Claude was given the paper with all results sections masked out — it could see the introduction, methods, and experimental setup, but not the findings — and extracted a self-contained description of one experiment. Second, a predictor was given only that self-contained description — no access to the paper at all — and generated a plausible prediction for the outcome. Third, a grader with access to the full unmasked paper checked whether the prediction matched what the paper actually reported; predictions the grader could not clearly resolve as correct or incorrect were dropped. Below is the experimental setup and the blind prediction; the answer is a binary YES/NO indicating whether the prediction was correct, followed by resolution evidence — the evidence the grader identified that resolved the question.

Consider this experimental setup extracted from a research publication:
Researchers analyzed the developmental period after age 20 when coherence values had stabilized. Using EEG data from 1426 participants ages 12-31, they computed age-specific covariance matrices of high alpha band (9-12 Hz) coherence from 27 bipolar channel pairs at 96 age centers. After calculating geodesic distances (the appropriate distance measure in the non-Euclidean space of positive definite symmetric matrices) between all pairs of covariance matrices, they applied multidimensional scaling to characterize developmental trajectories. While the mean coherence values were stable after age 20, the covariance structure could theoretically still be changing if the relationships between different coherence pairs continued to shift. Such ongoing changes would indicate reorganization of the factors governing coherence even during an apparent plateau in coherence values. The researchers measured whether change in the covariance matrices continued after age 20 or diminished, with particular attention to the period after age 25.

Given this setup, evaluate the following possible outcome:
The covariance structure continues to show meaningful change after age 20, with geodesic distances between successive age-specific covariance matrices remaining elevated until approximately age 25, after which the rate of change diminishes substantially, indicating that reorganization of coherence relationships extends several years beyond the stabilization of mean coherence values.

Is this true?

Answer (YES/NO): YES